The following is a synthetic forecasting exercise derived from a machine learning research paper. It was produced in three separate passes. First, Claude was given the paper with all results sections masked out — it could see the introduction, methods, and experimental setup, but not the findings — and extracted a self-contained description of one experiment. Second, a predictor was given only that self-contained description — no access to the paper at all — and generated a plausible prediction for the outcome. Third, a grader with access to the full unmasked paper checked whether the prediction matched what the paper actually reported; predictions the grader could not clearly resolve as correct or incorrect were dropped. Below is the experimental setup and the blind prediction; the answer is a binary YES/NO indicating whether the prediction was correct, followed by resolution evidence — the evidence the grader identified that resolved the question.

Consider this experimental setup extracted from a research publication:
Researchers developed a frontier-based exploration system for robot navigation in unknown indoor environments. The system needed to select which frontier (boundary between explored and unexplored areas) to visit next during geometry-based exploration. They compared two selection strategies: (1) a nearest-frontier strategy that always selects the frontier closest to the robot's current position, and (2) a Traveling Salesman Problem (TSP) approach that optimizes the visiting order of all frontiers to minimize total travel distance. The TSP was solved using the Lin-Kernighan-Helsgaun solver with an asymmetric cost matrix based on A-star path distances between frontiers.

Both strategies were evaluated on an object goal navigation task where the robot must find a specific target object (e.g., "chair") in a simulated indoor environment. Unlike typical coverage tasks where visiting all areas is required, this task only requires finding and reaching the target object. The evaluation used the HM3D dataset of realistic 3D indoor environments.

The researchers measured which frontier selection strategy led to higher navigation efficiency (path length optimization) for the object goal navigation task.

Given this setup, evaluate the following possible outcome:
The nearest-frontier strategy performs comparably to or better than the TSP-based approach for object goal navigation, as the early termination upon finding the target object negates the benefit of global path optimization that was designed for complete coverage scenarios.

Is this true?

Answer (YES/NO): YES